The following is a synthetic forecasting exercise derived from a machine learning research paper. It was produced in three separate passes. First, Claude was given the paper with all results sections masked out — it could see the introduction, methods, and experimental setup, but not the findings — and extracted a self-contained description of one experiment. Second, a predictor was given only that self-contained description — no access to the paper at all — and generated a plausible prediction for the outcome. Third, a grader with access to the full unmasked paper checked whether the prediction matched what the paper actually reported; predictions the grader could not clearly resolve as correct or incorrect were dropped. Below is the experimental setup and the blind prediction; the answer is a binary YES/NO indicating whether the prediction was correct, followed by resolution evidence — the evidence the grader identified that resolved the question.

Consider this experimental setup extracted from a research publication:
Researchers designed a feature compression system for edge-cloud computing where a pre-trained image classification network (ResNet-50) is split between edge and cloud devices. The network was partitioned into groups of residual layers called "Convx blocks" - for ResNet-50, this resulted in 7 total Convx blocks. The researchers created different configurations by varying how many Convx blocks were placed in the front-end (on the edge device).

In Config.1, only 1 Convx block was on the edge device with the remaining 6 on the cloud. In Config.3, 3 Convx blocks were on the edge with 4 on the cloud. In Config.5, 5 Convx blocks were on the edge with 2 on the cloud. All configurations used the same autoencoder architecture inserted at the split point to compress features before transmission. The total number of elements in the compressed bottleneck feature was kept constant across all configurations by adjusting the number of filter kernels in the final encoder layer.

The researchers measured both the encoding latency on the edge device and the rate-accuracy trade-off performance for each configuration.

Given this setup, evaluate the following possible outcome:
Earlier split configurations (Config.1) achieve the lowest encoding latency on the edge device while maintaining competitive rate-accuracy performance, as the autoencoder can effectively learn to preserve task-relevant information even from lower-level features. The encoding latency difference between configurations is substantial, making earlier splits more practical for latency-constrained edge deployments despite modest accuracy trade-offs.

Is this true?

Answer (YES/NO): NO